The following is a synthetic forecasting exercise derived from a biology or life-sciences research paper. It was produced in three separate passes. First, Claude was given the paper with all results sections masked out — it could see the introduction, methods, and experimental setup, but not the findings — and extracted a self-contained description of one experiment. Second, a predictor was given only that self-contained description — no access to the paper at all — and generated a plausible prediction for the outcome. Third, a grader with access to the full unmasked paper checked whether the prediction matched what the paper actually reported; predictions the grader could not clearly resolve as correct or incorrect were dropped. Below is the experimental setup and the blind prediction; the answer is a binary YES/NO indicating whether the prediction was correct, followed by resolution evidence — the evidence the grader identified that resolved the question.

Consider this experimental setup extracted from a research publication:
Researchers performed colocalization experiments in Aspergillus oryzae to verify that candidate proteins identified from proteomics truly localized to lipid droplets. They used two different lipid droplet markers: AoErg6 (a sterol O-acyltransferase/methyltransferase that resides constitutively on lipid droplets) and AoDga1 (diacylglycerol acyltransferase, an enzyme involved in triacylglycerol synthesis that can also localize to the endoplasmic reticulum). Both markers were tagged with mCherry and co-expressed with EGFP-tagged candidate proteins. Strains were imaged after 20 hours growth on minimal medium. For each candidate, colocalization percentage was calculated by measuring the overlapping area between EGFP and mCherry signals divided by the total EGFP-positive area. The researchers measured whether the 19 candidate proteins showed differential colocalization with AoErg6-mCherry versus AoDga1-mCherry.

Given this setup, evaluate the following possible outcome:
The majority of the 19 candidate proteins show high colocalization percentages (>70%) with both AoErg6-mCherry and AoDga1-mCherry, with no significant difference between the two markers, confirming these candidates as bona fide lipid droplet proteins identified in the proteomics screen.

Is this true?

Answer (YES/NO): NO